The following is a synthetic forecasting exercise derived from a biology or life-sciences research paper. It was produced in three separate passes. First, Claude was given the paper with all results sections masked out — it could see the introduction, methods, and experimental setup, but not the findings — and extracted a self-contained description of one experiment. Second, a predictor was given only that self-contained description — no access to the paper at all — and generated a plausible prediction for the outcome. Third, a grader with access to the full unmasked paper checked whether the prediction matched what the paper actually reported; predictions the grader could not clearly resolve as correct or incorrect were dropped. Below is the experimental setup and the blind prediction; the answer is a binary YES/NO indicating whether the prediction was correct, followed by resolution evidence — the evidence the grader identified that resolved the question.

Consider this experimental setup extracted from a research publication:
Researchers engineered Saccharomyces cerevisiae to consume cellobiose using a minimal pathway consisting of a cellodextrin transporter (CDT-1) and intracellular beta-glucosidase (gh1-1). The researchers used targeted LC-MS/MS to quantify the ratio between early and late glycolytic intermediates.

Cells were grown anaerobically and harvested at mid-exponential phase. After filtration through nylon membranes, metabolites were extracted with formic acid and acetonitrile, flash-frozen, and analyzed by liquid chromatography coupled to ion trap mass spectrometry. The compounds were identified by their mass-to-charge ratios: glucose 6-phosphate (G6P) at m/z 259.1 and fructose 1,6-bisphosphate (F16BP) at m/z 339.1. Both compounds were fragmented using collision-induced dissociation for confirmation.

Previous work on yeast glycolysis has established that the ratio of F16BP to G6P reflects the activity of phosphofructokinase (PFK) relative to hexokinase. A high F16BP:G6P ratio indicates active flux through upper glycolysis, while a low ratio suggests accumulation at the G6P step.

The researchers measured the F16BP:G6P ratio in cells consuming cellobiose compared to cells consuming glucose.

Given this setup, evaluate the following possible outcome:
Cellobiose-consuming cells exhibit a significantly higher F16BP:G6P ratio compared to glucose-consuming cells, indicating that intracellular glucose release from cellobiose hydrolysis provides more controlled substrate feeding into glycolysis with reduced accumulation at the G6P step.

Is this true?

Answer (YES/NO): NO